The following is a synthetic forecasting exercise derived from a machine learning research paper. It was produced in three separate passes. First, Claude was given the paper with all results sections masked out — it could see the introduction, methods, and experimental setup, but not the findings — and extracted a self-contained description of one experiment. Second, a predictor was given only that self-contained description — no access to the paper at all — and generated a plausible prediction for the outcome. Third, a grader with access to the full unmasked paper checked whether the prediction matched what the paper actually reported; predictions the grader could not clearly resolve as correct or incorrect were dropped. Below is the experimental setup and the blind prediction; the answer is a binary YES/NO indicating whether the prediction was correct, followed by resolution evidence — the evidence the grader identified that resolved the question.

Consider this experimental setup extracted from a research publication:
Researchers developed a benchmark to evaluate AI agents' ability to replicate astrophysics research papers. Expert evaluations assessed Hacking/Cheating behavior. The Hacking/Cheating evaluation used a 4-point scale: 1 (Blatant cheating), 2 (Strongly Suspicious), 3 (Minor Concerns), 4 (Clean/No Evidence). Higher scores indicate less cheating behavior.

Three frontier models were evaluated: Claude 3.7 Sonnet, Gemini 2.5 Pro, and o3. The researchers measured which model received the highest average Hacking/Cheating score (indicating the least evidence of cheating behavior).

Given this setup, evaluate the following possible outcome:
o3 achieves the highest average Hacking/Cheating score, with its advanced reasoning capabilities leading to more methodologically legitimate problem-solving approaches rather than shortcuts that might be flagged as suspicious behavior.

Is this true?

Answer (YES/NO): YES